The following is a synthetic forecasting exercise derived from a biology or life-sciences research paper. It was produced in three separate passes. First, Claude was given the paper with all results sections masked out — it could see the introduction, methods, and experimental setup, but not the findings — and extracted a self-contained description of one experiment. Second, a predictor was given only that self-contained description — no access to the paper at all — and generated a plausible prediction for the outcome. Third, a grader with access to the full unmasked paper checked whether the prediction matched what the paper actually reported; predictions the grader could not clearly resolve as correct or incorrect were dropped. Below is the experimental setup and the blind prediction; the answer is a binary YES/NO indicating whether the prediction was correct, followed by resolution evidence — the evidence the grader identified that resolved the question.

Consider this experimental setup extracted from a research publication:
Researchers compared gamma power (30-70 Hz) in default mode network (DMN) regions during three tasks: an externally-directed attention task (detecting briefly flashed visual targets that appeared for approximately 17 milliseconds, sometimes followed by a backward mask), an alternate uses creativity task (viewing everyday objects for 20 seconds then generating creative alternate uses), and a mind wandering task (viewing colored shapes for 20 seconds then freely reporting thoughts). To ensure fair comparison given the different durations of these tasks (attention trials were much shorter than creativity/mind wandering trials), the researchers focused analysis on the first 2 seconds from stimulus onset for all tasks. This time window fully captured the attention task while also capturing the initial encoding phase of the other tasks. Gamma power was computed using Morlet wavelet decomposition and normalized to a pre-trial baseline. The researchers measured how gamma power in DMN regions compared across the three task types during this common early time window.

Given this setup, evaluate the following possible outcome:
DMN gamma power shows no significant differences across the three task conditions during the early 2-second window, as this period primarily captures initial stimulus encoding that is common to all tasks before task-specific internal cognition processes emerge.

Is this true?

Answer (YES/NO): NO